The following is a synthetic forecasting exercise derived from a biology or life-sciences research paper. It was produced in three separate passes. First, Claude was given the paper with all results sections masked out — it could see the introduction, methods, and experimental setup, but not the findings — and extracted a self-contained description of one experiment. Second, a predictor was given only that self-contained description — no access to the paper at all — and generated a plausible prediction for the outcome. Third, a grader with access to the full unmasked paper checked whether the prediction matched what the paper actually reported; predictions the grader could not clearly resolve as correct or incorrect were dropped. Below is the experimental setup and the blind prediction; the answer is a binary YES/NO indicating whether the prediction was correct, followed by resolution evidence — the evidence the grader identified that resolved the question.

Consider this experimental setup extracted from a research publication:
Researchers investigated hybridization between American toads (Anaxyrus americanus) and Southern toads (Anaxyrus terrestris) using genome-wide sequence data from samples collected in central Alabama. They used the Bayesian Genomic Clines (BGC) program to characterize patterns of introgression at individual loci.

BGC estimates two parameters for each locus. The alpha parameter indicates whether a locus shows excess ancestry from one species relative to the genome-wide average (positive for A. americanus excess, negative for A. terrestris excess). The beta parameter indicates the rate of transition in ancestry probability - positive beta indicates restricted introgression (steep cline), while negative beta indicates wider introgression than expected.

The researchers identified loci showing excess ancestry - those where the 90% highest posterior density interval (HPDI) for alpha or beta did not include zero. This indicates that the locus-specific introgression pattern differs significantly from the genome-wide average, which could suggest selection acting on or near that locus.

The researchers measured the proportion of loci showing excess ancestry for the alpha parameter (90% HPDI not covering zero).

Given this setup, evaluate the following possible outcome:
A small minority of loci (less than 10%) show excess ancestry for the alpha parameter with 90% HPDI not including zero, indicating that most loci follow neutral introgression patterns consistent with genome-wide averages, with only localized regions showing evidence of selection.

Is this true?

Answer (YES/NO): YES